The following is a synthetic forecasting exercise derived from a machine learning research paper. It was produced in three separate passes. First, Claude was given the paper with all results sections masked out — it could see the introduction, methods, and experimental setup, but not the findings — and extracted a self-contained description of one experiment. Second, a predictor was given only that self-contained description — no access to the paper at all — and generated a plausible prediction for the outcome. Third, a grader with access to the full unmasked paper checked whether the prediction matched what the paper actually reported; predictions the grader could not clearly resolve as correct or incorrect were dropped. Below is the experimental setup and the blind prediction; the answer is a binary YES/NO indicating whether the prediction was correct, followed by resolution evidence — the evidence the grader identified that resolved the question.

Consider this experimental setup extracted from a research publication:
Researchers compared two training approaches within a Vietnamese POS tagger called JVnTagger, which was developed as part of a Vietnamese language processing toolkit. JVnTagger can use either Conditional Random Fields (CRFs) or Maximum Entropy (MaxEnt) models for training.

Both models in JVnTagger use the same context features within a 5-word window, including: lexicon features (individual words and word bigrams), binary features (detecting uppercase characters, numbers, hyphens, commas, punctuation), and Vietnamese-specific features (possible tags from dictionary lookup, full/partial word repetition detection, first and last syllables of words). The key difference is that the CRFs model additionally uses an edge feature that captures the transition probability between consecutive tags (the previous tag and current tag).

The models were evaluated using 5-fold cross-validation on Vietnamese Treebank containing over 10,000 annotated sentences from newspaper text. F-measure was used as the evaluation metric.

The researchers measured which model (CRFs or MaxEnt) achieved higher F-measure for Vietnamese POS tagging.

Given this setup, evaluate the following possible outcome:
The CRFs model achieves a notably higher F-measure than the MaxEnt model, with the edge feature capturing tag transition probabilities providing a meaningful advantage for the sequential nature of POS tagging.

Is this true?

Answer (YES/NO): NO